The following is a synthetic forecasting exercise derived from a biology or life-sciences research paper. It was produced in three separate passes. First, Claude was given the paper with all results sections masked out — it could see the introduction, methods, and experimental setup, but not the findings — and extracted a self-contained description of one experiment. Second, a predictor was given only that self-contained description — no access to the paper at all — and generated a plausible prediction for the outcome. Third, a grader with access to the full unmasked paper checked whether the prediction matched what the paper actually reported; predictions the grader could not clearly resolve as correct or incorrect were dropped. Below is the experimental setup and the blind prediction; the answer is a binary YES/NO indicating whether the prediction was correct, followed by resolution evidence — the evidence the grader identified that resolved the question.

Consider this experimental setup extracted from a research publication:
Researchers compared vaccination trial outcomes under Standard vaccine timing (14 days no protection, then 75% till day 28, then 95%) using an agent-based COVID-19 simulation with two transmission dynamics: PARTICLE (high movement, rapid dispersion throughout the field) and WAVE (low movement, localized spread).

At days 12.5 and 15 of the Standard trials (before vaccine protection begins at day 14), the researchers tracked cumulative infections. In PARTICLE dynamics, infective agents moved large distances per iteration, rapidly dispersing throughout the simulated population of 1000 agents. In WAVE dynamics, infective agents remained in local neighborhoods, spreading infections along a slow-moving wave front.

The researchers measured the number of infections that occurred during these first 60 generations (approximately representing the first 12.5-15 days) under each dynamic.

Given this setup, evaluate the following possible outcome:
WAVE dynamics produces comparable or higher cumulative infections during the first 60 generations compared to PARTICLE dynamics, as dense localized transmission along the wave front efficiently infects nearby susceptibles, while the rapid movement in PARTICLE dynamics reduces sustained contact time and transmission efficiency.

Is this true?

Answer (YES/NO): NO